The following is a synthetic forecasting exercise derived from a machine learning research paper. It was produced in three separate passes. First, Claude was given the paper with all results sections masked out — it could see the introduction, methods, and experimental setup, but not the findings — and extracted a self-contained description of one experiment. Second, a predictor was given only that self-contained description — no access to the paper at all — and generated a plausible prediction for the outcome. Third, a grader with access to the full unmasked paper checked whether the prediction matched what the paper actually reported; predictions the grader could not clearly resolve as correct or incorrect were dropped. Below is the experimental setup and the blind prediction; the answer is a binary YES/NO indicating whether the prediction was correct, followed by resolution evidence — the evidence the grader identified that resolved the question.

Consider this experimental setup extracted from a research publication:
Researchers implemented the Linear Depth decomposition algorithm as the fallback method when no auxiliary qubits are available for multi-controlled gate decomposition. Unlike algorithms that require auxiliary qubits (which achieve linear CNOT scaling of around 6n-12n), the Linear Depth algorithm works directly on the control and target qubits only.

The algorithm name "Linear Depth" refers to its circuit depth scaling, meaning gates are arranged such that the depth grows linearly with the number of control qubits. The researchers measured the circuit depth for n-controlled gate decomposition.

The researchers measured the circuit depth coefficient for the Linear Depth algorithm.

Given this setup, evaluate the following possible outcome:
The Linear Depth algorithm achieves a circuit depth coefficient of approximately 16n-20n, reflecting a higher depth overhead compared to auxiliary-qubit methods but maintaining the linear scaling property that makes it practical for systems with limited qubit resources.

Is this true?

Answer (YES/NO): YES